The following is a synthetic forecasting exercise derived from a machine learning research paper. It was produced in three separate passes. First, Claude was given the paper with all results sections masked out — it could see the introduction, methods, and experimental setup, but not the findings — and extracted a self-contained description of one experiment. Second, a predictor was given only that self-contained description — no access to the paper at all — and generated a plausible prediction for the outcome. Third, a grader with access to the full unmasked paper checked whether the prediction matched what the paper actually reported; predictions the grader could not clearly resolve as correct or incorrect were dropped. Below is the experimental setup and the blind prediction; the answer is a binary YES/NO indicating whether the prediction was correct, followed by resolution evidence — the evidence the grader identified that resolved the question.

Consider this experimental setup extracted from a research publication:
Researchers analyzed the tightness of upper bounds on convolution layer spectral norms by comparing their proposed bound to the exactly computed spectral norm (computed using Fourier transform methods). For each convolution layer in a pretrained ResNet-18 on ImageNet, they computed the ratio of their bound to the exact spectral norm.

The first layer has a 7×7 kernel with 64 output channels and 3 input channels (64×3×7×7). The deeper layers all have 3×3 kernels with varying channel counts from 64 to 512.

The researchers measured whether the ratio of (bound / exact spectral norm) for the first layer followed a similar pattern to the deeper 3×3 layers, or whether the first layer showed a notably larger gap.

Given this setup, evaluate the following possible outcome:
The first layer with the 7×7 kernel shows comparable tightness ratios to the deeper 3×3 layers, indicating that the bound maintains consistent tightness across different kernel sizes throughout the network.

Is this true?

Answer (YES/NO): NO